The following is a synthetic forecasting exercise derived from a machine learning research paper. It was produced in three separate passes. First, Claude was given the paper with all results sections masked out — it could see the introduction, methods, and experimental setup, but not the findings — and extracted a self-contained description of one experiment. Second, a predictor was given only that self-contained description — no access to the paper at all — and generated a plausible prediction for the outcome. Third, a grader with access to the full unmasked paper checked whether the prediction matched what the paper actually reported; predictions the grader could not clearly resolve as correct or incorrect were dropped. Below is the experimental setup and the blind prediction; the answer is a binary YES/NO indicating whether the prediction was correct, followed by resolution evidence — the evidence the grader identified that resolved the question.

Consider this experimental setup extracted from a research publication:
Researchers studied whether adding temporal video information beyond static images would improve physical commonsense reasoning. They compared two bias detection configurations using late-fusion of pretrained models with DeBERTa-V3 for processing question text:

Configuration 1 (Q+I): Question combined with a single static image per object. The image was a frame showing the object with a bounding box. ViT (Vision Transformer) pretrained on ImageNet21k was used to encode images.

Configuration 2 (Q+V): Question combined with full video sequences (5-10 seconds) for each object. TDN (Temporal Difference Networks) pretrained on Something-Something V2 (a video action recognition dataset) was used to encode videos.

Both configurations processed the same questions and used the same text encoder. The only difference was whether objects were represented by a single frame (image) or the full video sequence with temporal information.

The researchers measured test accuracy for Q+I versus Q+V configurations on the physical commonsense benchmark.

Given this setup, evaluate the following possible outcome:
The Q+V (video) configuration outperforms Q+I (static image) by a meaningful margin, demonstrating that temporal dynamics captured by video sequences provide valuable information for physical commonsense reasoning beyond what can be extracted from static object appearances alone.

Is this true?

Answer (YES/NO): NO